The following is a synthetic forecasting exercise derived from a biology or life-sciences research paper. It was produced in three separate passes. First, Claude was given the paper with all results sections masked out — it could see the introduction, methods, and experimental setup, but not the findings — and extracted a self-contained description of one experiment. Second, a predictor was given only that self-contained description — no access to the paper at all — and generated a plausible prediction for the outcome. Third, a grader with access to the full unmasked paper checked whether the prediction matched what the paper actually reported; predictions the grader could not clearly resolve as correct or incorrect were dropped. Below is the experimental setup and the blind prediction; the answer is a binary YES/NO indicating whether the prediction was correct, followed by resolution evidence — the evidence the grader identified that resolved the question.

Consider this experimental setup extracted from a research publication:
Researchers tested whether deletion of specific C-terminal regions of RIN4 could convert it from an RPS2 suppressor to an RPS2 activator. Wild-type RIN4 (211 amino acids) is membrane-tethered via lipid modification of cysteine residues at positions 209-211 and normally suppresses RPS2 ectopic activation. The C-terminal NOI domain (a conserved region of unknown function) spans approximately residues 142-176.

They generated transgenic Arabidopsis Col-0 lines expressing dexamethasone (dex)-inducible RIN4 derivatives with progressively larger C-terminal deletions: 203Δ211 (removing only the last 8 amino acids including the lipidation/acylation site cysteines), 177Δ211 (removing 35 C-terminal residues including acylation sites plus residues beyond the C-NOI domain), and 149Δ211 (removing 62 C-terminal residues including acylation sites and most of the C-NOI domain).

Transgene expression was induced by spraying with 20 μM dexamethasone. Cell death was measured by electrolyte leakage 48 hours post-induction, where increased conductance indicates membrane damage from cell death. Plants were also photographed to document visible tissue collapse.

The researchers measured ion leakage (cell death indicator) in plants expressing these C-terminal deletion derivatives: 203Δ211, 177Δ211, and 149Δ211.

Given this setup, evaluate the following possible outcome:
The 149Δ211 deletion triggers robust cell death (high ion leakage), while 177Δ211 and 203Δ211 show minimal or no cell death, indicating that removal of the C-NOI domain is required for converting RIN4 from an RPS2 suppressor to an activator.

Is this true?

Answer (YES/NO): NO